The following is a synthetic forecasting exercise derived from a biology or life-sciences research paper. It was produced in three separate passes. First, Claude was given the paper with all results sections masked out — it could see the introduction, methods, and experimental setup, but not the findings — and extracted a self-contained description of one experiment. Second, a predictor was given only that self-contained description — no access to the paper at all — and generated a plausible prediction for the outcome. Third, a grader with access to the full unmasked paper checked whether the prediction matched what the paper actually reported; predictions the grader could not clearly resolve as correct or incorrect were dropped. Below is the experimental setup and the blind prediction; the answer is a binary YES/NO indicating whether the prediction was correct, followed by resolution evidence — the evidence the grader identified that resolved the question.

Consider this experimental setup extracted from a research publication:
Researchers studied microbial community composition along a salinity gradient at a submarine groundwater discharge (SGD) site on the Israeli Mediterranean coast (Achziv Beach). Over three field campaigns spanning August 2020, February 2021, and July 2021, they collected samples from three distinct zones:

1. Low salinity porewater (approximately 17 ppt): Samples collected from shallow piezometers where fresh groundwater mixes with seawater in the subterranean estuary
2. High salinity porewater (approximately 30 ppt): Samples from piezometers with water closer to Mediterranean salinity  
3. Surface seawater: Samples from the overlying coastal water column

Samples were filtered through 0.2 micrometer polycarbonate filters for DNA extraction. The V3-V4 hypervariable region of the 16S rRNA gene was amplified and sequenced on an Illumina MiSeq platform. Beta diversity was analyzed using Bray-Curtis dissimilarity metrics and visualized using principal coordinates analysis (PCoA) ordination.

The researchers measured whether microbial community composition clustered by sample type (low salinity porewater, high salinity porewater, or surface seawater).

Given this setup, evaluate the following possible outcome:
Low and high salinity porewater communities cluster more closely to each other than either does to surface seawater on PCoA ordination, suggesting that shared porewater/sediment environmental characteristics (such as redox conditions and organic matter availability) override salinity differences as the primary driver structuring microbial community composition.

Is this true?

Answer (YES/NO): NO